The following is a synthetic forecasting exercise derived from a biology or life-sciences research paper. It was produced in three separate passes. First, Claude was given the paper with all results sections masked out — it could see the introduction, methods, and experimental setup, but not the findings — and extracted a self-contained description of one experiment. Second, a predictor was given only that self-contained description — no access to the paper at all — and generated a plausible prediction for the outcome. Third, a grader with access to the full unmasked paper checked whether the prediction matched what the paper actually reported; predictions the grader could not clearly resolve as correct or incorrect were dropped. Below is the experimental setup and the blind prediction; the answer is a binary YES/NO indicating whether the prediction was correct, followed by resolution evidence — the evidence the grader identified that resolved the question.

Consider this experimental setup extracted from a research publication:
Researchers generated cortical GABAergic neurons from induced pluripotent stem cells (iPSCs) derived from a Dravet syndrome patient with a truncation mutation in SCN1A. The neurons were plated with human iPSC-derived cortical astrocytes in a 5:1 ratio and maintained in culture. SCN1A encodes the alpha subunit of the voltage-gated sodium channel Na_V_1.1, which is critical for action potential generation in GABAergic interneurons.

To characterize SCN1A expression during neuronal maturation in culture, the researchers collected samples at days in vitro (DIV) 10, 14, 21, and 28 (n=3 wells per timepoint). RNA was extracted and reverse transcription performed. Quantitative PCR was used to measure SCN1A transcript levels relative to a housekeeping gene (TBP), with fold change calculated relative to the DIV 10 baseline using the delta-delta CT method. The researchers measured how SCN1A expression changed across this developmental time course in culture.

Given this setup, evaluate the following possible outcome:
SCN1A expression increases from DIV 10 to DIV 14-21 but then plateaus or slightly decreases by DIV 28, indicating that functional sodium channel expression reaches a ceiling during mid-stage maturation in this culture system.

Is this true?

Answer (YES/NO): NO